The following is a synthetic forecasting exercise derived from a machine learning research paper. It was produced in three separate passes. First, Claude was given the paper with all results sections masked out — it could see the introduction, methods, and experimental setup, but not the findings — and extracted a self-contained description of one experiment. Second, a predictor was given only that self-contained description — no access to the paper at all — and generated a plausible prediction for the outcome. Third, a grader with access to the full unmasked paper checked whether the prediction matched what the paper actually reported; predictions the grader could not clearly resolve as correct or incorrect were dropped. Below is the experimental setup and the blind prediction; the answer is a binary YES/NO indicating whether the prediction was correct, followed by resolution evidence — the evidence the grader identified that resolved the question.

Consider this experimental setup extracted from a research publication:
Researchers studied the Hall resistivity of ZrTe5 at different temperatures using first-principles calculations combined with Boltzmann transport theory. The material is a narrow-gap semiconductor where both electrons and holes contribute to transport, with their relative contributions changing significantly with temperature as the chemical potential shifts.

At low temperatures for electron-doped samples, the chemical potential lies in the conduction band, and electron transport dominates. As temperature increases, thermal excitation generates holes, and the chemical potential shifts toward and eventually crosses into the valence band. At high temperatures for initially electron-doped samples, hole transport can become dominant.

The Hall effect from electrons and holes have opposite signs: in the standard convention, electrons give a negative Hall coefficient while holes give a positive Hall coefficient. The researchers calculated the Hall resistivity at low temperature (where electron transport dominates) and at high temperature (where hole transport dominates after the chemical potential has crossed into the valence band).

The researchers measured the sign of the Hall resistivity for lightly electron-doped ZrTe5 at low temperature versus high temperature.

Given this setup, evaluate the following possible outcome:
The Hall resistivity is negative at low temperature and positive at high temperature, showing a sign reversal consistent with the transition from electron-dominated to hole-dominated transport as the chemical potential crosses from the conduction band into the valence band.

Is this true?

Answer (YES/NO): YES